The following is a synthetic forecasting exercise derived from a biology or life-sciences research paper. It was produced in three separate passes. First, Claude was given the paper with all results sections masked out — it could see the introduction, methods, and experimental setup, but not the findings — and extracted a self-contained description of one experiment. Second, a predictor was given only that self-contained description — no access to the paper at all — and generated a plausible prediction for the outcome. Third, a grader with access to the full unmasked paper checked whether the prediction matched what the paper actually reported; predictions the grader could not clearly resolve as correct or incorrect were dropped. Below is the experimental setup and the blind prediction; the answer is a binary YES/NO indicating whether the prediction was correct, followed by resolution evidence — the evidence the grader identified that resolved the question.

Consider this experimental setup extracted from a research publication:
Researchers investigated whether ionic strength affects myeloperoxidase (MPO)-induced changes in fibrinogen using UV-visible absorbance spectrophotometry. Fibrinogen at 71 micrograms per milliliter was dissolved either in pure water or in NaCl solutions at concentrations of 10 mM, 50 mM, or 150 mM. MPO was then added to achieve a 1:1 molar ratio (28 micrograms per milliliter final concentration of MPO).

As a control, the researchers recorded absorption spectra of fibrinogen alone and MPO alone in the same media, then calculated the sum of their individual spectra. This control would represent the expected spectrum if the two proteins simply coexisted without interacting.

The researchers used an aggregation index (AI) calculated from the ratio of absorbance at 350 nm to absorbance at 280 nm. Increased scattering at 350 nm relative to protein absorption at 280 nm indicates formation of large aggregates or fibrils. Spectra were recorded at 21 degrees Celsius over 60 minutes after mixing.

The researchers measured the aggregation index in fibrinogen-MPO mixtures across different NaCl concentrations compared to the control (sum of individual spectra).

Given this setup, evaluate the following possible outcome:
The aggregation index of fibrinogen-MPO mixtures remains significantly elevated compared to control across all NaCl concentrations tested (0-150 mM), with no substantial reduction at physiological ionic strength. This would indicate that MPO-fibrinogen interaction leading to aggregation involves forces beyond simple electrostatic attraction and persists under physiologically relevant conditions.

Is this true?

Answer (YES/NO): NO